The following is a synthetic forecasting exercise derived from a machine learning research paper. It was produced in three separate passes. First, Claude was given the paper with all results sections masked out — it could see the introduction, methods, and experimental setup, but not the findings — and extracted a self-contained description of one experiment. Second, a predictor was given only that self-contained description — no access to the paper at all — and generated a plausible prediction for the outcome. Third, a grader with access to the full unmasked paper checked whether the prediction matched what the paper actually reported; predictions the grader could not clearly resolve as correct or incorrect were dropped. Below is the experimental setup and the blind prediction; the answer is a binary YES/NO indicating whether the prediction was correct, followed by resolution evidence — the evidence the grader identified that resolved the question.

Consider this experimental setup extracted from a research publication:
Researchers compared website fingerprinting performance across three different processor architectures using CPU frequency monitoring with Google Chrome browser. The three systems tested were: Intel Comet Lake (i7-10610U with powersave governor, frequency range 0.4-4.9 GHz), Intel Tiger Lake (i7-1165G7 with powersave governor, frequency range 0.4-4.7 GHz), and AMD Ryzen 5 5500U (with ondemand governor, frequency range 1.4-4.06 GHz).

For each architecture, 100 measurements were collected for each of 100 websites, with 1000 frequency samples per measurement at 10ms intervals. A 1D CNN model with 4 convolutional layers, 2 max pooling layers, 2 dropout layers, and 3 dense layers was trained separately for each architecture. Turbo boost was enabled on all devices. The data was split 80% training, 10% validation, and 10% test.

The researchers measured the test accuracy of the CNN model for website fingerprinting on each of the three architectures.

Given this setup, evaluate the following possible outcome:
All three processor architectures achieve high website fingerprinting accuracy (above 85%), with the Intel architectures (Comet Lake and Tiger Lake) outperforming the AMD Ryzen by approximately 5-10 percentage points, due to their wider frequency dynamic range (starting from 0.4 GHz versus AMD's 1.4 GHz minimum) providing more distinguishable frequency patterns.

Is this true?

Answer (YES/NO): NO